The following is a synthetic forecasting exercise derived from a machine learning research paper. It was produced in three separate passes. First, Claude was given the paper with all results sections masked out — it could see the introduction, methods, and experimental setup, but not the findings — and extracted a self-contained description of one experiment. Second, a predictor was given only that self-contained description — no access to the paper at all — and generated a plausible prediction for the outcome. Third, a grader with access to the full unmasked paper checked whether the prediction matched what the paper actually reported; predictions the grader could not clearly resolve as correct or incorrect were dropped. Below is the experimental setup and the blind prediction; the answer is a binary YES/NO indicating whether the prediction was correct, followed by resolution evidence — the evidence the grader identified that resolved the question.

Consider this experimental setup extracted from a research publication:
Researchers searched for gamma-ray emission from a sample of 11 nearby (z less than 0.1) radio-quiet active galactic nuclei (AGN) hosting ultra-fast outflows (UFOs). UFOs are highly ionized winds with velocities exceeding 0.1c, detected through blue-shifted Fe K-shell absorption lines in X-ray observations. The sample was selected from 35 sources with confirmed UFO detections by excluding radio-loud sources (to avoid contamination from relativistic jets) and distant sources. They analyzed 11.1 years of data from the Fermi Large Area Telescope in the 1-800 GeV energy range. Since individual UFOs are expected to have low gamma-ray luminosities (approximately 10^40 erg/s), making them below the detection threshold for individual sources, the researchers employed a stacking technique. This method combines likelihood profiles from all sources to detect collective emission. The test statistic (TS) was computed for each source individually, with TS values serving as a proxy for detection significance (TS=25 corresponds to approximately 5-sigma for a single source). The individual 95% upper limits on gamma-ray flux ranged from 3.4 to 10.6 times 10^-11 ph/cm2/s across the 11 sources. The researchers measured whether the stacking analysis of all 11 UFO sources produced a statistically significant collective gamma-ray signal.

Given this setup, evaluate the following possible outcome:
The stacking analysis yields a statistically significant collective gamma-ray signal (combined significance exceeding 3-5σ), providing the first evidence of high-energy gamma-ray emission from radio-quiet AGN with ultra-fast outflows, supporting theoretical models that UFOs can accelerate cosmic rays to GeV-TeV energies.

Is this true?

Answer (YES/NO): YES